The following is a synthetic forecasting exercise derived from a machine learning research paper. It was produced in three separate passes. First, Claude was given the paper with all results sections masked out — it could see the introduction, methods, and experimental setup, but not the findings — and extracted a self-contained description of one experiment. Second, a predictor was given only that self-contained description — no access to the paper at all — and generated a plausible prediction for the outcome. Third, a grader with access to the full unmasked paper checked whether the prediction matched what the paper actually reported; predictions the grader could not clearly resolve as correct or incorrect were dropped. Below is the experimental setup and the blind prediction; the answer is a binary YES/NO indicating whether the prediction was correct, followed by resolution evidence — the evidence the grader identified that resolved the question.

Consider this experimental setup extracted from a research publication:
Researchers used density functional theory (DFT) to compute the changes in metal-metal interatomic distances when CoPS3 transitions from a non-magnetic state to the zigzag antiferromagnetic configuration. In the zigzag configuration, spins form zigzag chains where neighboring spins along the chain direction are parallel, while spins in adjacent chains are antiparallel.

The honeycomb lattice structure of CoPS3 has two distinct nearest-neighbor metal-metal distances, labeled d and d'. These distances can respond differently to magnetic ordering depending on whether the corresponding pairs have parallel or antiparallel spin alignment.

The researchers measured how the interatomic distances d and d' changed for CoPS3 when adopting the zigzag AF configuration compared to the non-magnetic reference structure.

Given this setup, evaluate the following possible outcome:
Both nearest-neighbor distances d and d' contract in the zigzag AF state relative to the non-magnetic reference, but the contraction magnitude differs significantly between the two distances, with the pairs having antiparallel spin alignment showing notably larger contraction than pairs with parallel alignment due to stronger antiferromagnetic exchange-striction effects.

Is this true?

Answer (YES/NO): NO